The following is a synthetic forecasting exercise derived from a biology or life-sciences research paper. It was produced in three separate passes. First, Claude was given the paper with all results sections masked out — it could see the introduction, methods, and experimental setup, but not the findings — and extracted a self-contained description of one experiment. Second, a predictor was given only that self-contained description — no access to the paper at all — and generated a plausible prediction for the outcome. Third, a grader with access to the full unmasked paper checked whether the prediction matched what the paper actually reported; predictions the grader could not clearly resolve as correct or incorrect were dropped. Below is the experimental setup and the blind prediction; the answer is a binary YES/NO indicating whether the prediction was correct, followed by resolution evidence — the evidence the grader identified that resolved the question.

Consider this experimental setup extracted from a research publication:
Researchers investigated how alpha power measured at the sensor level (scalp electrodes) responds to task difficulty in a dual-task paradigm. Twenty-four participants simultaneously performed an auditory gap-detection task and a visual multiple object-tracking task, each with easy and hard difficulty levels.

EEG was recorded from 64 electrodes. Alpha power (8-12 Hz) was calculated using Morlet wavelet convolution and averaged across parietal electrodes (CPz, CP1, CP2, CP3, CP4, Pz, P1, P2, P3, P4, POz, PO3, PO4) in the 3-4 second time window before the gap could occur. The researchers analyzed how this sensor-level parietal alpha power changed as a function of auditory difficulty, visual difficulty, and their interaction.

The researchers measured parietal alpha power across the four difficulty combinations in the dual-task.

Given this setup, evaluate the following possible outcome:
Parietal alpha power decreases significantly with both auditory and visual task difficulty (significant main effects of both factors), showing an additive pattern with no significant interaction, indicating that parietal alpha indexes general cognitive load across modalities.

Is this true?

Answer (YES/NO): NO